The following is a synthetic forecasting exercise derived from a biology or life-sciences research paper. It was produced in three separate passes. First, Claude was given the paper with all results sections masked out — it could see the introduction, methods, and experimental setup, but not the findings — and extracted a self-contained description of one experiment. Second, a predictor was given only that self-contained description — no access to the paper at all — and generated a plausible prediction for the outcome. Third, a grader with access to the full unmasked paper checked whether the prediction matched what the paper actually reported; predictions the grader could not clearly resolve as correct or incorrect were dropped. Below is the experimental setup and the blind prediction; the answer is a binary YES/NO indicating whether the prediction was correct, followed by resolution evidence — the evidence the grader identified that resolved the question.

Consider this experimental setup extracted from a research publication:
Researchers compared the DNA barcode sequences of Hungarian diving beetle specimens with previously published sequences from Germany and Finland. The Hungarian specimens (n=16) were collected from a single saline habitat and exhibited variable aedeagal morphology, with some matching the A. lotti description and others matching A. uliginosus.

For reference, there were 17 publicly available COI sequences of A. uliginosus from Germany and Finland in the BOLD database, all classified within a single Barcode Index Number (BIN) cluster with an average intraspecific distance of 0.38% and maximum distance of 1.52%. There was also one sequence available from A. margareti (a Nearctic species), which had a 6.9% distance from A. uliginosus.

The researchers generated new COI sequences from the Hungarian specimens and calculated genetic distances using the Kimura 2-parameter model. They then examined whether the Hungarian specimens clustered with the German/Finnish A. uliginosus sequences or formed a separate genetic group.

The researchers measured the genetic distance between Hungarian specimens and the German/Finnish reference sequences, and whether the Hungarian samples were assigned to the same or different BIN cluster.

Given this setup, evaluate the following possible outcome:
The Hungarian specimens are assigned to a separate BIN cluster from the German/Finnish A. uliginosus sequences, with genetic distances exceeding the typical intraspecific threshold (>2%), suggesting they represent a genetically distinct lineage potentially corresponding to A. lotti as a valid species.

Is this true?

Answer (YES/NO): NO